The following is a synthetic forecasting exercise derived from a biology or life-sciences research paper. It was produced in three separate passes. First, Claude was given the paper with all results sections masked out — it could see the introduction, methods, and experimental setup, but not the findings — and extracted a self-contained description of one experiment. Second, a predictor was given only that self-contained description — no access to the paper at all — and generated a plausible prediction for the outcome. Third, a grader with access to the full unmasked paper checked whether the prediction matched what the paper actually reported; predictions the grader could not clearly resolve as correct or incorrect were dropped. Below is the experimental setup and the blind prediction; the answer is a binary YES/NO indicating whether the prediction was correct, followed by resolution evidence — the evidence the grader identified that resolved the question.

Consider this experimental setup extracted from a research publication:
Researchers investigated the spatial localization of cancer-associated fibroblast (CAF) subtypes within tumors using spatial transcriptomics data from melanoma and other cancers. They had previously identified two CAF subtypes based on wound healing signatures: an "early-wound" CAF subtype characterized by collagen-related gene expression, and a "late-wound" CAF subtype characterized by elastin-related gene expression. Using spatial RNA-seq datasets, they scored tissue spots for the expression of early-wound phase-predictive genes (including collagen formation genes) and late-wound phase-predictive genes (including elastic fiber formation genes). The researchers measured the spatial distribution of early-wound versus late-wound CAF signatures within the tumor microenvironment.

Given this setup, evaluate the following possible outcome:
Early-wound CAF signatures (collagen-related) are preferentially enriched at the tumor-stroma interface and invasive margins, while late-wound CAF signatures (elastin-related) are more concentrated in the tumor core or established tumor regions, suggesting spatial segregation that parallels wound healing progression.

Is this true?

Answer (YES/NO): NO